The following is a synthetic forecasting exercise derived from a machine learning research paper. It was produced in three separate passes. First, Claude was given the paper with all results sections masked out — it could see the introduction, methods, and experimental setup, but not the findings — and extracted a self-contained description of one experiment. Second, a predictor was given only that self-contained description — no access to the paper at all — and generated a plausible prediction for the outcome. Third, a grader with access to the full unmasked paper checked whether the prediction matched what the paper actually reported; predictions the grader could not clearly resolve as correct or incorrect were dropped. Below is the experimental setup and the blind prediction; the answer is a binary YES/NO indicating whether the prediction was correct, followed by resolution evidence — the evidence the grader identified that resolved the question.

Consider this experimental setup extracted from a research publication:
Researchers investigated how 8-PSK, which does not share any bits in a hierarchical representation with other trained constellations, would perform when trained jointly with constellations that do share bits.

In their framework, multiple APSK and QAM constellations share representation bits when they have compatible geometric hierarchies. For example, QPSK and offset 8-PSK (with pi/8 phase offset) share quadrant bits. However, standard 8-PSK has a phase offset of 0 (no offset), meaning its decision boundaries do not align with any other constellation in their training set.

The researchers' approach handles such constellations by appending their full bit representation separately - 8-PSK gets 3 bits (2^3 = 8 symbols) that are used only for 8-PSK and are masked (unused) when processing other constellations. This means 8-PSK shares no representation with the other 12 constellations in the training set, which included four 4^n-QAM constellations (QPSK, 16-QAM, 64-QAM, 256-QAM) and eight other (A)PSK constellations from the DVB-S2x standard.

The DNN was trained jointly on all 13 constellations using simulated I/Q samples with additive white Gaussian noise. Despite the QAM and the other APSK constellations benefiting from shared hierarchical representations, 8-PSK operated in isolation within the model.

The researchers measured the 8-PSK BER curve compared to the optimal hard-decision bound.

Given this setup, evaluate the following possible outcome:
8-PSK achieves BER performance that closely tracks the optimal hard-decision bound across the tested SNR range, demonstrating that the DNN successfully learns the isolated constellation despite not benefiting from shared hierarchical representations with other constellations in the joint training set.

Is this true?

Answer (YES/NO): YES